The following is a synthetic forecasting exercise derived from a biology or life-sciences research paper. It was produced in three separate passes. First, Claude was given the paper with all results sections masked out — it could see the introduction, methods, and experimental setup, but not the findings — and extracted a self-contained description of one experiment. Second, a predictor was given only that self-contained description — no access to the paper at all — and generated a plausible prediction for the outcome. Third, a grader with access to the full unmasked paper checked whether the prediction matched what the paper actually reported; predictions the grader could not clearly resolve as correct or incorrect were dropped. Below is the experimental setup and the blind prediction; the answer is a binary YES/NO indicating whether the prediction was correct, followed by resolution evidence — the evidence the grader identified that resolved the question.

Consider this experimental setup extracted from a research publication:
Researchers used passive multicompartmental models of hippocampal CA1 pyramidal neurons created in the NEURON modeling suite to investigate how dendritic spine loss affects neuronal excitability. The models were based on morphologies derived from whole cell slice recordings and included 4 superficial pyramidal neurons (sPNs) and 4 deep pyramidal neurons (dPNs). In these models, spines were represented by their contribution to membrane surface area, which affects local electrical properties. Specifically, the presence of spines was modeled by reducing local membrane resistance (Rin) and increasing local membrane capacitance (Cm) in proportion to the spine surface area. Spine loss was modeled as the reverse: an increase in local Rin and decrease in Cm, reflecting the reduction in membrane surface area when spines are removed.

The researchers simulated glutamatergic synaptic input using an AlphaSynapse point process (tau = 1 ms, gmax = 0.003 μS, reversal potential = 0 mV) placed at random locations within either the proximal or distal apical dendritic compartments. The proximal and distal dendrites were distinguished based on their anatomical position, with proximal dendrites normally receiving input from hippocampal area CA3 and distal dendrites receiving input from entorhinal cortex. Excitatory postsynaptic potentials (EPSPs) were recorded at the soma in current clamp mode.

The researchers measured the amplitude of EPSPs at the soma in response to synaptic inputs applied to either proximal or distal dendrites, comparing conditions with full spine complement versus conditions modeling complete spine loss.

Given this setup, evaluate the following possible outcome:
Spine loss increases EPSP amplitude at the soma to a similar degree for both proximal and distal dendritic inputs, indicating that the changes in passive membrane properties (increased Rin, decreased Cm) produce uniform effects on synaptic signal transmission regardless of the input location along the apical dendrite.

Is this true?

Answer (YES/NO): NO